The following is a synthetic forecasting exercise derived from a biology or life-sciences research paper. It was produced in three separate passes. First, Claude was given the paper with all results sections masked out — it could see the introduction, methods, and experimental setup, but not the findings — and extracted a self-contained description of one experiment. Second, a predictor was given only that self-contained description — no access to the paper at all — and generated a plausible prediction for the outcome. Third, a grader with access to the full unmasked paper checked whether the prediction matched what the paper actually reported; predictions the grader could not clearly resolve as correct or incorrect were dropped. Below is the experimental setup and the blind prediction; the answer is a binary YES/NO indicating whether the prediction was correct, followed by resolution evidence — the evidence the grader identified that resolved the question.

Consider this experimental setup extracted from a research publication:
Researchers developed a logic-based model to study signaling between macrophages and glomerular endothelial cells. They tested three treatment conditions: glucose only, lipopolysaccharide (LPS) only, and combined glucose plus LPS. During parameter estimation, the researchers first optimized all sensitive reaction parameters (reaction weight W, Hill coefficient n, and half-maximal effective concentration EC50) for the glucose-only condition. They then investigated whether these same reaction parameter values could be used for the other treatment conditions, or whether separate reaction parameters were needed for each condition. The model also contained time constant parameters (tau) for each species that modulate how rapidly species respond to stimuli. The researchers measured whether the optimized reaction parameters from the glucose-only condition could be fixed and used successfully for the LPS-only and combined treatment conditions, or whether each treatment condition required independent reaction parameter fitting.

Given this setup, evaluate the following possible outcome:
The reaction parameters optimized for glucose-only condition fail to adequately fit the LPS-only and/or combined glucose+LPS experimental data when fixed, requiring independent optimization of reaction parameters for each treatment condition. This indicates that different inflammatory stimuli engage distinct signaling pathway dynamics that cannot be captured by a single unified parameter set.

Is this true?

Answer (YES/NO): NO